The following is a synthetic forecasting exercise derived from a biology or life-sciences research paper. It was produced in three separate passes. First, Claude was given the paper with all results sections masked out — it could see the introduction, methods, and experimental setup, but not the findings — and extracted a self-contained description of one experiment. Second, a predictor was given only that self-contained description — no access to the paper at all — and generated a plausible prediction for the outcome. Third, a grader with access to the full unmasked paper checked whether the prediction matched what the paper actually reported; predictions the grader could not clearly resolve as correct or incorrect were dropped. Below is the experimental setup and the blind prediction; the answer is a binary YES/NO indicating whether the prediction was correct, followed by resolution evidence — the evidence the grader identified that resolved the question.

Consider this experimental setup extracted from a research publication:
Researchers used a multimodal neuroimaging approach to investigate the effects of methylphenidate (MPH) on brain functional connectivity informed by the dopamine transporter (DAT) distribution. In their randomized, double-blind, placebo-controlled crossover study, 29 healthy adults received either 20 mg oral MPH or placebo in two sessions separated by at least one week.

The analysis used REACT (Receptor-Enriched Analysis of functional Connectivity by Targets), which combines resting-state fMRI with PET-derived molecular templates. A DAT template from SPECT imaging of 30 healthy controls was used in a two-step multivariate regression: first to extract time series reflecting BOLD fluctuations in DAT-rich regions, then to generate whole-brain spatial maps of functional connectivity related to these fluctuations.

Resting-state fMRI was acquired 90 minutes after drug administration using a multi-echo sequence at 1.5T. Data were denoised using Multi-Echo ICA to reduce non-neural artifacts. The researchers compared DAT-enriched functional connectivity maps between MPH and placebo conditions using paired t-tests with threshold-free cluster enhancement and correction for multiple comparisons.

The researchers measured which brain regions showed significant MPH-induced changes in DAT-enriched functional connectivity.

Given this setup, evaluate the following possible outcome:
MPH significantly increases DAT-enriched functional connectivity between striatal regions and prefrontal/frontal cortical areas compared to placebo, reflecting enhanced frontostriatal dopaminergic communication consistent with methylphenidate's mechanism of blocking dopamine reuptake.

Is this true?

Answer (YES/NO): NO